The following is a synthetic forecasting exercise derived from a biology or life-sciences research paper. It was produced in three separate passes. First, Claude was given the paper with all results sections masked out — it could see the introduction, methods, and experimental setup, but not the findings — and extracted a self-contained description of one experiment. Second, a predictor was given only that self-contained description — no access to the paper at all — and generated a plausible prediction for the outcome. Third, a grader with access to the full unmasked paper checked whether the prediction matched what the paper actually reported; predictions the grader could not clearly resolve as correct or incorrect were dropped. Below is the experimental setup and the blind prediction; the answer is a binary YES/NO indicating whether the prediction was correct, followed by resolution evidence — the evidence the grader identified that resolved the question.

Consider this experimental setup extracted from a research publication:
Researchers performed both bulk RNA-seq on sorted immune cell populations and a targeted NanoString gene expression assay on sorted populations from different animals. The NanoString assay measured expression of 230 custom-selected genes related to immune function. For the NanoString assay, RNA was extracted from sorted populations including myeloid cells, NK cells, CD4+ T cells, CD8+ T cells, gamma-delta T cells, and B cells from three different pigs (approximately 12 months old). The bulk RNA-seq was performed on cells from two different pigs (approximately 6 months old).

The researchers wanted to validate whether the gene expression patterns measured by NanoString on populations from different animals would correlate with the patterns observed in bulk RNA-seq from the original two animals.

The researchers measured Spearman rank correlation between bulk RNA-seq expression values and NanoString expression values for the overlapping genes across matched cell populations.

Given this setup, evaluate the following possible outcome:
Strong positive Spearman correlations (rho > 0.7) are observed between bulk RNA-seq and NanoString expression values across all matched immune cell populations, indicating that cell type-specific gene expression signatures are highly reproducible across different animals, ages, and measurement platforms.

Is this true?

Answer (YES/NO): NO